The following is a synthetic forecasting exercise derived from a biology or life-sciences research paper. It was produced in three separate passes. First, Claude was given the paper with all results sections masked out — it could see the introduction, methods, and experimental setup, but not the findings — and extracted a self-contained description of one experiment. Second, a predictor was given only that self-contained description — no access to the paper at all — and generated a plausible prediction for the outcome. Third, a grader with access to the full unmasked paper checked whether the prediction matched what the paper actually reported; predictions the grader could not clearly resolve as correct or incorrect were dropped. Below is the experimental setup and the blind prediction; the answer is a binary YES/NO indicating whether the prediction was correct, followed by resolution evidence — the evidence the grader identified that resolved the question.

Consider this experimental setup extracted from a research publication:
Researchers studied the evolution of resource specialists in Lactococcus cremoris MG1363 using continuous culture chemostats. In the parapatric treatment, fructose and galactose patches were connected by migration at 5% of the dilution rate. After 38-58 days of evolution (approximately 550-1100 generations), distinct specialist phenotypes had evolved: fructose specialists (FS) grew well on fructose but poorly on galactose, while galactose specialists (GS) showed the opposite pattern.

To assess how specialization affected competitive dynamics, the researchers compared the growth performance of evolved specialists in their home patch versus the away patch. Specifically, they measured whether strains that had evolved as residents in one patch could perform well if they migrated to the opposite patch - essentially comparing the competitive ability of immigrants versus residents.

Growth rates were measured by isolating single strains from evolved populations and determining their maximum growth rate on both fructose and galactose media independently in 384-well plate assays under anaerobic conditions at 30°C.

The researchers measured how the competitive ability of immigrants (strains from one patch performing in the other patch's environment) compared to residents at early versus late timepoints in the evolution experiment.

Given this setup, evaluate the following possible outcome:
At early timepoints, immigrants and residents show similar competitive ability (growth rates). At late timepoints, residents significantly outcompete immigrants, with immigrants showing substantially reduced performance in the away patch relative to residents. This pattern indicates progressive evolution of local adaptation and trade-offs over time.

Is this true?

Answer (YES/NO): YES